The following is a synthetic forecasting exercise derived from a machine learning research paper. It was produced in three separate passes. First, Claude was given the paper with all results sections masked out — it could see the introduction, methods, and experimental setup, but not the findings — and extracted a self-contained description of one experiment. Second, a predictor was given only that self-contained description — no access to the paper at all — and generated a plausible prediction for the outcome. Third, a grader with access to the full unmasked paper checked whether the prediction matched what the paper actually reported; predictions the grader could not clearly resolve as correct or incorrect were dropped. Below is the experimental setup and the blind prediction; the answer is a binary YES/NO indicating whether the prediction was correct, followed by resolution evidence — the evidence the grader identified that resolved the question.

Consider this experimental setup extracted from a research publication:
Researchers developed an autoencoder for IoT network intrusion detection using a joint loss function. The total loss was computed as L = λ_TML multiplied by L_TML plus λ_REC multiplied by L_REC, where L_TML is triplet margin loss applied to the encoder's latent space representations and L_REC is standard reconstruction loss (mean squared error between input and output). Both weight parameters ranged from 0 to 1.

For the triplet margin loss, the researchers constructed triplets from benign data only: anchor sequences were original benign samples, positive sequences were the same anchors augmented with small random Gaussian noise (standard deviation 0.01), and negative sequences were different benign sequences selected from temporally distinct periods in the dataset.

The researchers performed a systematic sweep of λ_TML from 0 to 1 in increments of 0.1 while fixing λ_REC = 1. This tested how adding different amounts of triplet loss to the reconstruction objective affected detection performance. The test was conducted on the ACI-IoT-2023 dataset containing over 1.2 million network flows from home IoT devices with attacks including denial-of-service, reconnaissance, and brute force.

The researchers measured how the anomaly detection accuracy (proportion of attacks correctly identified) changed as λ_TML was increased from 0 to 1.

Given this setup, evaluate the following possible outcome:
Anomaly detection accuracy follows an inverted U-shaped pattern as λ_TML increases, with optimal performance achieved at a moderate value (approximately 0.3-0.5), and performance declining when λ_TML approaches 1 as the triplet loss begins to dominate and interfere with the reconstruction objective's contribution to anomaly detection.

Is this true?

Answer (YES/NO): NO